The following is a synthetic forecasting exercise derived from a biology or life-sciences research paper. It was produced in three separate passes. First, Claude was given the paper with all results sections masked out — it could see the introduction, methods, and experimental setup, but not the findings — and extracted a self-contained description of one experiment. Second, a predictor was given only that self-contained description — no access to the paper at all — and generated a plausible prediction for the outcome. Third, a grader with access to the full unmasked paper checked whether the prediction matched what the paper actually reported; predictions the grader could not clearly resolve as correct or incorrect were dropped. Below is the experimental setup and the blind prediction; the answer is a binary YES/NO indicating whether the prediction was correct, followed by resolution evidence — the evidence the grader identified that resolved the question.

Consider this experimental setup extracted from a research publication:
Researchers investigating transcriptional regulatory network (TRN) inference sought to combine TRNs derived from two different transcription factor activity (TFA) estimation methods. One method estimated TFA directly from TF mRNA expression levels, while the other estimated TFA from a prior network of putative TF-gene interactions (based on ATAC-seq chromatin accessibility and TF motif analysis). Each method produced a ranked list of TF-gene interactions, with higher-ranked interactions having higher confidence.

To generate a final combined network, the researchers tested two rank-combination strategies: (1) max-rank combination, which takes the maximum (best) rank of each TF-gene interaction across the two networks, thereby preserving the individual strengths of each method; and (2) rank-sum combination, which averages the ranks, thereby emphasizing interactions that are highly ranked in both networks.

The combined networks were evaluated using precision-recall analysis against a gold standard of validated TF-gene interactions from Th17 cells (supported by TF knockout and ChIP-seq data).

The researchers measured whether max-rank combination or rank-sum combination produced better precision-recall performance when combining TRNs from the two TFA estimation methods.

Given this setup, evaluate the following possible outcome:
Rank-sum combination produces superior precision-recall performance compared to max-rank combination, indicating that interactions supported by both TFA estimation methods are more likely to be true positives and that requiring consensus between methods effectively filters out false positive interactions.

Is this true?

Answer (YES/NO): NO